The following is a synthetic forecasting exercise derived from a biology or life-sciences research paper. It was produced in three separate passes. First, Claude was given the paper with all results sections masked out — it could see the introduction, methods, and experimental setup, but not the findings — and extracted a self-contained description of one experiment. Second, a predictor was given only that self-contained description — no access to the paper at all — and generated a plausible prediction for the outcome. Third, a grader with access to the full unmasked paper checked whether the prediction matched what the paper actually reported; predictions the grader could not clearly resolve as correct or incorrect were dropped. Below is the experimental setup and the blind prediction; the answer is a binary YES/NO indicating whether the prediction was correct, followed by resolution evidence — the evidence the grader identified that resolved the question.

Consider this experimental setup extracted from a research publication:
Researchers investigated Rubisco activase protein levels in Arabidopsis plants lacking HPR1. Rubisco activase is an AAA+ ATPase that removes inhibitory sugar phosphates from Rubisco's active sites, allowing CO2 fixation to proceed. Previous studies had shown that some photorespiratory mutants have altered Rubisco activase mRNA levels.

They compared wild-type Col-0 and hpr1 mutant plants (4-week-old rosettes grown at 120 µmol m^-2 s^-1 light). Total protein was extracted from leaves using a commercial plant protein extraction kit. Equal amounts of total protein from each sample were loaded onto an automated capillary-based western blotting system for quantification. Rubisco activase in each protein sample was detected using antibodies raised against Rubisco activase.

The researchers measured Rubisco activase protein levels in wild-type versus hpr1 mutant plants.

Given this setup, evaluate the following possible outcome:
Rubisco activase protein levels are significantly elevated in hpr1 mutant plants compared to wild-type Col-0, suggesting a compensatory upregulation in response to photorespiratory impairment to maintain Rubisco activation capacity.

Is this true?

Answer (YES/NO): NO